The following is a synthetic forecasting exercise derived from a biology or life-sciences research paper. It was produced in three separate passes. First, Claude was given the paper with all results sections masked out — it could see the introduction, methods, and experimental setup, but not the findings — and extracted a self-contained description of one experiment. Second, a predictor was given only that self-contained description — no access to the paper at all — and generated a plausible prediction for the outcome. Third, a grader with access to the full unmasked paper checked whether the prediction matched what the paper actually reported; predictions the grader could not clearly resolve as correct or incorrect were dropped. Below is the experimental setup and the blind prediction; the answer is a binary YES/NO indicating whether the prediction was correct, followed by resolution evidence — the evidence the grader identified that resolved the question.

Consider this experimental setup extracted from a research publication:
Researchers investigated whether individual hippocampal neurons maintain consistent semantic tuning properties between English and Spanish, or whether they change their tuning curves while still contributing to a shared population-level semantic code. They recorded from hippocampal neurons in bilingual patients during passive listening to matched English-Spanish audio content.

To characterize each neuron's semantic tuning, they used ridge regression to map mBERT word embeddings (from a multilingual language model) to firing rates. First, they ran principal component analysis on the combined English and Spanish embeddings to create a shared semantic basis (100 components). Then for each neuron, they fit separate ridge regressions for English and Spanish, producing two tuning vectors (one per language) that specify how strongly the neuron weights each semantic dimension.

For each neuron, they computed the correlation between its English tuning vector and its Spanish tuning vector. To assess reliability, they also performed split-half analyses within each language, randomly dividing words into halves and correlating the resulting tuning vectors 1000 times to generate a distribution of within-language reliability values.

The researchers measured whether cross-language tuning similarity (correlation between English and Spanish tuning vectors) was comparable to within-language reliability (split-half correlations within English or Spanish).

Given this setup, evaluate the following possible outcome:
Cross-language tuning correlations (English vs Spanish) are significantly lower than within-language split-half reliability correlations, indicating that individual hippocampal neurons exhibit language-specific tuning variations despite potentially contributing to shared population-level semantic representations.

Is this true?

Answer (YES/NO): YES